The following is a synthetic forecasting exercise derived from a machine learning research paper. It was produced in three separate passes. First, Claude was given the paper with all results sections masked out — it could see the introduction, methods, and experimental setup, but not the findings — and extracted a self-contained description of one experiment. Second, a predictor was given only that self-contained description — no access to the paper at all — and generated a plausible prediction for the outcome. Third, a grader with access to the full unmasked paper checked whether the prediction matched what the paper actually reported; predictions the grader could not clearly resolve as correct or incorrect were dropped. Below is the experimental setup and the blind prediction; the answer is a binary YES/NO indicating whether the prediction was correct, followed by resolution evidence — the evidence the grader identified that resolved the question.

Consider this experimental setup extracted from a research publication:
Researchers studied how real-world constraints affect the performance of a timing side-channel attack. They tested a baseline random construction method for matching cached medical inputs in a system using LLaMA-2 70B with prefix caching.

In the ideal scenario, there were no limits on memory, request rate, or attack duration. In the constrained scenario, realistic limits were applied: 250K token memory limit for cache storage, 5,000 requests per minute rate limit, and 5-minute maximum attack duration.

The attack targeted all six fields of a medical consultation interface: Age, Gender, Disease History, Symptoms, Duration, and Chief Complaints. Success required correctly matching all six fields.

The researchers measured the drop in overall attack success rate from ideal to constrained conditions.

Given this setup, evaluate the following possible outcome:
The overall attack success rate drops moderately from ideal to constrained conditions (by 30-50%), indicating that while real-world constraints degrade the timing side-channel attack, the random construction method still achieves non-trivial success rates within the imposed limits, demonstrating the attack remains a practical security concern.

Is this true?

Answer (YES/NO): NO